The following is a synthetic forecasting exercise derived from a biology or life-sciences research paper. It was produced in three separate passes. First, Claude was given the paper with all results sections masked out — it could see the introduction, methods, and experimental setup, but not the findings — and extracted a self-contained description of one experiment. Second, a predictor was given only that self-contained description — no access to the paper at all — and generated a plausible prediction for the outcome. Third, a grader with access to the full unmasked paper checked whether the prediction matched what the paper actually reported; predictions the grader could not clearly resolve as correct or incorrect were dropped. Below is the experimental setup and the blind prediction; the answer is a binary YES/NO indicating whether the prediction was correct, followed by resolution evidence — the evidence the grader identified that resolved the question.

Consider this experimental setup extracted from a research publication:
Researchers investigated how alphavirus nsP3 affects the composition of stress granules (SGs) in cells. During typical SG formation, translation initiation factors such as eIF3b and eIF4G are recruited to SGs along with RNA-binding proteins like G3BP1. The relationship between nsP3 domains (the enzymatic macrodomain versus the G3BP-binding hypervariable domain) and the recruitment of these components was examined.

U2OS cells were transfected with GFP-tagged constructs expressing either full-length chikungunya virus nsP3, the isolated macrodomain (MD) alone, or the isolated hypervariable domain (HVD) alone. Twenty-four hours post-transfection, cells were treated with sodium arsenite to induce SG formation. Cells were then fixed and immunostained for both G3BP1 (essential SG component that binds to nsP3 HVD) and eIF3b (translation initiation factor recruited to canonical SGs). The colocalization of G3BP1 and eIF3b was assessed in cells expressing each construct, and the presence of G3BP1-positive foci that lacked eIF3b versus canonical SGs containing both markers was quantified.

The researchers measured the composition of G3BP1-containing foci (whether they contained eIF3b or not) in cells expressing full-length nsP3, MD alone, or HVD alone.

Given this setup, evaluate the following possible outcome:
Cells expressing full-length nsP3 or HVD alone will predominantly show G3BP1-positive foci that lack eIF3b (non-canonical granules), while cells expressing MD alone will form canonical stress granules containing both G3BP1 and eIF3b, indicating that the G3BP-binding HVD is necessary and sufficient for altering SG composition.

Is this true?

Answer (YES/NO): NO